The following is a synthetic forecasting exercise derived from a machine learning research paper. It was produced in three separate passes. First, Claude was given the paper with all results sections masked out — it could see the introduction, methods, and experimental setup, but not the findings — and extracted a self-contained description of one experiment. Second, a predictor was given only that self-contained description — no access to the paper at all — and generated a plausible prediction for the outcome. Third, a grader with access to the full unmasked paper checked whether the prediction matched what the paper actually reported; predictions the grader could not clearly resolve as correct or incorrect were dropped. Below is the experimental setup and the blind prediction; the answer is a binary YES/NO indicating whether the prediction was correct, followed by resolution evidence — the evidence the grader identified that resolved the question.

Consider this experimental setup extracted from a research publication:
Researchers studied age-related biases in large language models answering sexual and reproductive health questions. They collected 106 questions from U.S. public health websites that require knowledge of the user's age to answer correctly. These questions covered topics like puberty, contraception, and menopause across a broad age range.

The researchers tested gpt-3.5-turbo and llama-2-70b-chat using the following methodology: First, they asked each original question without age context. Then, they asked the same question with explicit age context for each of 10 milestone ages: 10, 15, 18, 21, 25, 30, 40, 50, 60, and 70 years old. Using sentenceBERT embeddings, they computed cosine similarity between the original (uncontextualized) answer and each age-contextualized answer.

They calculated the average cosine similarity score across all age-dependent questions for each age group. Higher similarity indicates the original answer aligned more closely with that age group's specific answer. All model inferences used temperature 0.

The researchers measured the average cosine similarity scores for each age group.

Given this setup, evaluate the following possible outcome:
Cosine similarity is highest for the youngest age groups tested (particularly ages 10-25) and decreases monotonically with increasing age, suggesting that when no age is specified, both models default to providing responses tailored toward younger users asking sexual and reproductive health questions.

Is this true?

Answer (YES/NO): NO